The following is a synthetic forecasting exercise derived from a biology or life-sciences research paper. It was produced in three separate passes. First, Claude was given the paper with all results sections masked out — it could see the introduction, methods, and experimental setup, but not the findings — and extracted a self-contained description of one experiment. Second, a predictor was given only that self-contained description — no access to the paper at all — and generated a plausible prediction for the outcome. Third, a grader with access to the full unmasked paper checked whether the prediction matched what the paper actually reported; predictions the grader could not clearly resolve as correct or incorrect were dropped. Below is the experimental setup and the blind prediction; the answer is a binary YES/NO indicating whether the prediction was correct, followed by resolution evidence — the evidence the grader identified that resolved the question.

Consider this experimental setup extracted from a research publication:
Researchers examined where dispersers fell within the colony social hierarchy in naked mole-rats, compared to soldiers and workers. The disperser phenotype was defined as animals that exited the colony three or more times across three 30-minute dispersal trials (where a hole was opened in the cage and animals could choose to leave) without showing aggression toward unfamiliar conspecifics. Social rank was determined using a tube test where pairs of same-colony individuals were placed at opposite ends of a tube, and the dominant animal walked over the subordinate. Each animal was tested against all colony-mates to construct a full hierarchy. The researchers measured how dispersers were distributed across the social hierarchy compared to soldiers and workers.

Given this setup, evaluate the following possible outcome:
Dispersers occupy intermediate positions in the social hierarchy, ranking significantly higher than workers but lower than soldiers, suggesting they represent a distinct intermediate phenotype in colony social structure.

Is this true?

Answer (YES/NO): YES